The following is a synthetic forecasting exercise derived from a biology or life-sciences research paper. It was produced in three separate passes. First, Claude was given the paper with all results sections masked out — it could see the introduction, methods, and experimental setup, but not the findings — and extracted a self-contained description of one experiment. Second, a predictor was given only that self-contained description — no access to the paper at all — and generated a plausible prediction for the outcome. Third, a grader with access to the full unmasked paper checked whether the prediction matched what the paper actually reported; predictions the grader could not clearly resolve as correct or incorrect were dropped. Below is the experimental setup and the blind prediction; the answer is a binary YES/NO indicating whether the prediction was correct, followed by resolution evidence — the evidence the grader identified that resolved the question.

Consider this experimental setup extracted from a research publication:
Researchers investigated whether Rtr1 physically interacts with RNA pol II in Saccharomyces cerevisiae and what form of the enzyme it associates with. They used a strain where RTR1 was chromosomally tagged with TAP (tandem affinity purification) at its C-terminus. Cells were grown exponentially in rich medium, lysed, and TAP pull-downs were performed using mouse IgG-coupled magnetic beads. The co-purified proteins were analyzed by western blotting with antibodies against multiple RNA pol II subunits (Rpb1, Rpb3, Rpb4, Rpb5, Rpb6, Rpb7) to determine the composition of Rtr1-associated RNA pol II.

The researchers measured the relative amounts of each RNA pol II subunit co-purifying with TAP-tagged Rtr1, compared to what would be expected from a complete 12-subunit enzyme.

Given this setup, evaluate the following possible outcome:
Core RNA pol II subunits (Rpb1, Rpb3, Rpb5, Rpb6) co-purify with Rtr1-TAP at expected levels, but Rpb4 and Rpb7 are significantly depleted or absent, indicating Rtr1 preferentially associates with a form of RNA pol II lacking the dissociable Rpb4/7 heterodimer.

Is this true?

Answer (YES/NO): YES